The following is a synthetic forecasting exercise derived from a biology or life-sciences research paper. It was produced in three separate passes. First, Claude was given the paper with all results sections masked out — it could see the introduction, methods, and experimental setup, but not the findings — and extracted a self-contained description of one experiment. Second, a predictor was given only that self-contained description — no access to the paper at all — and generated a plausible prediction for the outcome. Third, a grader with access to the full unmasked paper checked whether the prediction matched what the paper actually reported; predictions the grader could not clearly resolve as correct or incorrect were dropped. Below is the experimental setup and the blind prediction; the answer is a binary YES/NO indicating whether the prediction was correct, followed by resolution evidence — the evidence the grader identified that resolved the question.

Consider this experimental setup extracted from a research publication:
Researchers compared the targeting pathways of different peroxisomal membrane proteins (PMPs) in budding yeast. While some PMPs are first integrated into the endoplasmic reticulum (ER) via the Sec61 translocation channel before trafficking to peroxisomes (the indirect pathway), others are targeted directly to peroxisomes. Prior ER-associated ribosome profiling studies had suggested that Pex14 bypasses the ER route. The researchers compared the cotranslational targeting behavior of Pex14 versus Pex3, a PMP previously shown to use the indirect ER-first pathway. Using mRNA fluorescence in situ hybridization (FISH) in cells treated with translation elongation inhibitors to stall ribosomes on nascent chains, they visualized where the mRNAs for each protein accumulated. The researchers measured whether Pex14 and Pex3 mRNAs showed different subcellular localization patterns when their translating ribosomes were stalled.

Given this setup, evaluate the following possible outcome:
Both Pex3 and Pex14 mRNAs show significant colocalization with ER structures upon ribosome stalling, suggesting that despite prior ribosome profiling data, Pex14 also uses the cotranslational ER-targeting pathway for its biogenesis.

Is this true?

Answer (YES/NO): NO